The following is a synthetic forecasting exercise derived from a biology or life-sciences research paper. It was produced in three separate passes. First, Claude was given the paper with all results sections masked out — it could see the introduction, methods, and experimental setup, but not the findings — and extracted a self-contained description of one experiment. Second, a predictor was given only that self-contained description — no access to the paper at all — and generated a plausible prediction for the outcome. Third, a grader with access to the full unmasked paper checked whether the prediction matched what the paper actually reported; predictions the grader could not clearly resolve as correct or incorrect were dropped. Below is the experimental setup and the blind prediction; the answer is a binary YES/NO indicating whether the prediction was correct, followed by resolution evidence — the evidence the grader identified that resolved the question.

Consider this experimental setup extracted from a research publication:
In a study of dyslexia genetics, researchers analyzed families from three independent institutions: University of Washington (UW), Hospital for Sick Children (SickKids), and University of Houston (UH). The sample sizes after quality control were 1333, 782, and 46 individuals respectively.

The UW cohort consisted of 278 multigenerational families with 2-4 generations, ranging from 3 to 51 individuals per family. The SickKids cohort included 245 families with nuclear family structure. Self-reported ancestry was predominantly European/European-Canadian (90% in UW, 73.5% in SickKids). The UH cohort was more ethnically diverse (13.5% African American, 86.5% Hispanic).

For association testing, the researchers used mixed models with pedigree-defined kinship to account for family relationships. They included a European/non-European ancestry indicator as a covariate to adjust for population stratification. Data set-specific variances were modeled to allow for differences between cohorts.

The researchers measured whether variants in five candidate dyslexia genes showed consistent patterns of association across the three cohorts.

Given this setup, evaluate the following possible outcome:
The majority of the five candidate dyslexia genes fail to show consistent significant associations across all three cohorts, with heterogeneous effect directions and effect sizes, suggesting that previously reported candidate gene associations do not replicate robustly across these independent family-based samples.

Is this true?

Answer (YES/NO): NO